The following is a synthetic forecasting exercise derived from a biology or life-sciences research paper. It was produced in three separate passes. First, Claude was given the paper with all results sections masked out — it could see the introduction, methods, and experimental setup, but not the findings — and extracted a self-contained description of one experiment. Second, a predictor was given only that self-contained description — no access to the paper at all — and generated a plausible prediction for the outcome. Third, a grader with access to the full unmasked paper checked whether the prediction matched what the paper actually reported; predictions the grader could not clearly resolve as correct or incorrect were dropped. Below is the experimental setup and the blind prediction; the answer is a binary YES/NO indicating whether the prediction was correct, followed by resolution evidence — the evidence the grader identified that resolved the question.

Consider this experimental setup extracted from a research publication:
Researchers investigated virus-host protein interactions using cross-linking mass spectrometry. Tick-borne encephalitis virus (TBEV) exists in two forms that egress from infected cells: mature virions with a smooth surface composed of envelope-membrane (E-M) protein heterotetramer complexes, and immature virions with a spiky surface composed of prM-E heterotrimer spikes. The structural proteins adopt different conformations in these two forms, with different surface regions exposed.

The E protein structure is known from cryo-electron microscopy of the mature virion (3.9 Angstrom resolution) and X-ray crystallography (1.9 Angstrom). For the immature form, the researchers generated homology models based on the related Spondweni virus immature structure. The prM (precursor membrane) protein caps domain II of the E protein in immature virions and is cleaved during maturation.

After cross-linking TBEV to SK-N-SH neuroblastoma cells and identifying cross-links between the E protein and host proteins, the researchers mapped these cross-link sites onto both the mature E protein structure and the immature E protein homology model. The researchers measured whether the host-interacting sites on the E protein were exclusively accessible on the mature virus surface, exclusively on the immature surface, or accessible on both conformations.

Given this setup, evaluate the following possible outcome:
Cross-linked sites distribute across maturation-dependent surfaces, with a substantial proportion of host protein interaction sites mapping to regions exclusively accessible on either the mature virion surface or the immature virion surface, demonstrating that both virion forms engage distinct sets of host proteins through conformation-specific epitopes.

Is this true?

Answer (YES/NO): NO